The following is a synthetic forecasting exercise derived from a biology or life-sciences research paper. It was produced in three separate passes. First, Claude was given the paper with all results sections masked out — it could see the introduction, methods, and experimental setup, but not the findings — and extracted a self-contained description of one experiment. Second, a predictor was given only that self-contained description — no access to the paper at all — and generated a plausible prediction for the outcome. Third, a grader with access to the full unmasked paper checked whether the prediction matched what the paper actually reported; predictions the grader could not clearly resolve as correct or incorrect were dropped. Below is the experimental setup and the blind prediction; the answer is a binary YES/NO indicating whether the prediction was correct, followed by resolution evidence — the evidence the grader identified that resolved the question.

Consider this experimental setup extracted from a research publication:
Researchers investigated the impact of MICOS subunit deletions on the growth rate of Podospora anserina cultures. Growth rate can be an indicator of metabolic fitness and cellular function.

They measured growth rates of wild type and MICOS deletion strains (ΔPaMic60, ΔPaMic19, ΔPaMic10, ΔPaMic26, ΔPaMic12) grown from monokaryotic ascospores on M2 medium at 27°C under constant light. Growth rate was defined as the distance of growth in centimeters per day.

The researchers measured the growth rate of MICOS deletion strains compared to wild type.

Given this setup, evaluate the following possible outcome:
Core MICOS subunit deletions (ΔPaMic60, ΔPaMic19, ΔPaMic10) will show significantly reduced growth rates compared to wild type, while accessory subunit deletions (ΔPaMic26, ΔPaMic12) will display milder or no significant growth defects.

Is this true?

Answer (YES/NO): NO